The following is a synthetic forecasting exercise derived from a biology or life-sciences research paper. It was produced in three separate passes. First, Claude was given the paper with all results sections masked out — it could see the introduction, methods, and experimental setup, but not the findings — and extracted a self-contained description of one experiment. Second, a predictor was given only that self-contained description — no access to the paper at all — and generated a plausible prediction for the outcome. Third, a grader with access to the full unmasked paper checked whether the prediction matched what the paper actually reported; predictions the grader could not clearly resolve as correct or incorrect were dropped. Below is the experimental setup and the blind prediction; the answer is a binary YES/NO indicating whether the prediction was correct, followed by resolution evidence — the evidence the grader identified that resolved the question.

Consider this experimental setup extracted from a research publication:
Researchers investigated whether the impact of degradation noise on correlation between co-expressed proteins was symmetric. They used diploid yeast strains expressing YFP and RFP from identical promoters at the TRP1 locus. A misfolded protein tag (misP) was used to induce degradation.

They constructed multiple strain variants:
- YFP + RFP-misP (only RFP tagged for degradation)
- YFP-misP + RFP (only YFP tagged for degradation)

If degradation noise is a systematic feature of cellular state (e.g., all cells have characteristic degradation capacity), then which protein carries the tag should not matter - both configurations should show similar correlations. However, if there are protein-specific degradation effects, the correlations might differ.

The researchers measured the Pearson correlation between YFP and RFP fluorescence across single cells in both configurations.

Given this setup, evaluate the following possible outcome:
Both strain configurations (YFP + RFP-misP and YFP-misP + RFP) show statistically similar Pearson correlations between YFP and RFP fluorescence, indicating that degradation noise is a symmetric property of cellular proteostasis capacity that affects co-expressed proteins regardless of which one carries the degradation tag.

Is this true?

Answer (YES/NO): NO